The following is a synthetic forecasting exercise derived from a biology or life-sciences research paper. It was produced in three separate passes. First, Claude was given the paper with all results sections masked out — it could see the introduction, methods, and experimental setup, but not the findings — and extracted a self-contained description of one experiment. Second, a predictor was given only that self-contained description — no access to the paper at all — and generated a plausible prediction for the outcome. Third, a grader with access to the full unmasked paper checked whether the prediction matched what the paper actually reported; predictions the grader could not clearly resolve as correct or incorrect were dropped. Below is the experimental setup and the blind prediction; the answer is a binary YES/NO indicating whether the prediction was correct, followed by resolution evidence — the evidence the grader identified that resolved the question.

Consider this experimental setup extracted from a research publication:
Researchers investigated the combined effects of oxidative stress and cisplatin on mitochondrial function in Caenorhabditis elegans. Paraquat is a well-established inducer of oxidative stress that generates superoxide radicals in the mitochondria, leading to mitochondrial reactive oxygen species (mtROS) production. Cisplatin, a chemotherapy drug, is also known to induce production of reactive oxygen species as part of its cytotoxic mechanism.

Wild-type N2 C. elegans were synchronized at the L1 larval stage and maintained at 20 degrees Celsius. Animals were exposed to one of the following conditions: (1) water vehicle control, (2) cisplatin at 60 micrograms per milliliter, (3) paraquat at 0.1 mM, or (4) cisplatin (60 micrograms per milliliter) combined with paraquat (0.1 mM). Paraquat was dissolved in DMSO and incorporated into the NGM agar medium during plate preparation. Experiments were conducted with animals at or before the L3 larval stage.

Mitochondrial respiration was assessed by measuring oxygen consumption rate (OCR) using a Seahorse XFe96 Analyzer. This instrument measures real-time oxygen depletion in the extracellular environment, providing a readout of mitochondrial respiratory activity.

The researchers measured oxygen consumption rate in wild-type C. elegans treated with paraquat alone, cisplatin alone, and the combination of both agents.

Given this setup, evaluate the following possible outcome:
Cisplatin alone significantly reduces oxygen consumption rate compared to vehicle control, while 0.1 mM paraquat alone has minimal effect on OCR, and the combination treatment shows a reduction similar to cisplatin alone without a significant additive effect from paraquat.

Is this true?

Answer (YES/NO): NO